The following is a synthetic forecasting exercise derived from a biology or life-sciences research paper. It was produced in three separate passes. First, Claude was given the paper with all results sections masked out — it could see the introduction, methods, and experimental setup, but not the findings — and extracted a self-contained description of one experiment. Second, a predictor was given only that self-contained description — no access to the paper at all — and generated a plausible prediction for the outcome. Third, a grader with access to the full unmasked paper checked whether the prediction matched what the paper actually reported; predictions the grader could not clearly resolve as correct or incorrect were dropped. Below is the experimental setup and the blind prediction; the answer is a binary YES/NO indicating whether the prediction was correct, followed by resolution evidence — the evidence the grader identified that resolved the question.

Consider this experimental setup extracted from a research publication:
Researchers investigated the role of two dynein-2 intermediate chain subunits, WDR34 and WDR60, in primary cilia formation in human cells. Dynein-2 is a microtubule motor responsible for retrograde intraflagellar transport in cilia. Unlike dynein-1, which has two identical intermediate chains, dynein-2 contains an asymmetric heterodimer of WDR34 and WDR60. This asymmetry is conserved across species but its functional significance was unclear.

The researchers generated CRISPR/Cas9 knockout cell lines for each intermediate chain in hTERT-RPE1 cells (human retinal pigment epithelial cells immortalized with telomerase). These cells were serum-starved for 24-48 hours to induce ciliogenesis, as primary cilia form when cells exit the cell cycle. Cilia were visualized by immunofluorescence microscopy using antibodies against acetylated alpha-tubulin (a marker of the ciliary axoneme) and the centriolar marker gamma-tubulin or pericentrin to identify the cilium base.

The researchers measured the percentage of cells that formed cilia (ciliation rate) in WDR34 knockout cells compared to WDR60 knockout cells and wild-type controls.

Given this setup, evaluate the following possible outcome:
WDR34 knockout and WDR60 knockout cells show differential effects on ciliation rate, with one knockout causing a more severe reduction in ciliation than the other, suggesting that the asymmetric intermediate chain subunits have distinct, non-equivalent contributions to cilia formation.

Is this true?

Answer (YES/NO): YES